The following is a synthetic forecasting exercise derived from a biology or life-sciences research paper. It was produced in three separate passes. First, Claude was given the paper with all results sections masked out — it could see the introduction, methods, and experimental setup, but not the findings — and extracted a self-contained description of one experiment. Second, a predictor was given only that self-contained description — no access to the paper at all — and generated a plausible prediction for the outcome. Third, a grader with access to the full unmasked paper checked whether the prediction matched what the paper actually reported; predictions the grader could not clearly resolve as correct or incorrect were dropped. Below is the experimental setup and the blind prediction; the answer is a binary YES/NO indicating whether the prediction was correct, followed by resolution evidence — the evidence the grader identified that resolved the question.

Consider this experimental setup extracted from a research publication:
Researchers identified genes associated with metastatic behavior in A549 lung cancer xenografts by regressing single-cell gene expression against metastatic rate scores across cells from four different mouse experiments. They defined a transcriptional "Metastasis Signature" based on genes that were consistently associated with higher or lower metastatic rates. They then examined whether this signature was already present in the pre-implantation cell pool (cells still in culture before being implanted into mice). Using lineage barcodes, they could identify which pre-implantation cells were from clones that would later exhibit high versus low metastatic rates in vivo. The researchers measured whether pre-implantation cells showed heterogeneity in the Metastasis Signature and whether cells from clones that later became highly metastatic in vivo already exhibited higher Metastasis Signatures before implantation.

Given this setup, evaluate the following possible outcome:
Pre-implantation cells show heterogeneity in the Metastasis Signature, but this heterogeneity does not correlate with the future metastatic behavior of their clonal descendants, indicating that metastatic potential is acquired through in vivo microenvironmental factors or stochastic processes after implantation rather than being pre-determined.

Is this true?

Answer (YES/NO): NO